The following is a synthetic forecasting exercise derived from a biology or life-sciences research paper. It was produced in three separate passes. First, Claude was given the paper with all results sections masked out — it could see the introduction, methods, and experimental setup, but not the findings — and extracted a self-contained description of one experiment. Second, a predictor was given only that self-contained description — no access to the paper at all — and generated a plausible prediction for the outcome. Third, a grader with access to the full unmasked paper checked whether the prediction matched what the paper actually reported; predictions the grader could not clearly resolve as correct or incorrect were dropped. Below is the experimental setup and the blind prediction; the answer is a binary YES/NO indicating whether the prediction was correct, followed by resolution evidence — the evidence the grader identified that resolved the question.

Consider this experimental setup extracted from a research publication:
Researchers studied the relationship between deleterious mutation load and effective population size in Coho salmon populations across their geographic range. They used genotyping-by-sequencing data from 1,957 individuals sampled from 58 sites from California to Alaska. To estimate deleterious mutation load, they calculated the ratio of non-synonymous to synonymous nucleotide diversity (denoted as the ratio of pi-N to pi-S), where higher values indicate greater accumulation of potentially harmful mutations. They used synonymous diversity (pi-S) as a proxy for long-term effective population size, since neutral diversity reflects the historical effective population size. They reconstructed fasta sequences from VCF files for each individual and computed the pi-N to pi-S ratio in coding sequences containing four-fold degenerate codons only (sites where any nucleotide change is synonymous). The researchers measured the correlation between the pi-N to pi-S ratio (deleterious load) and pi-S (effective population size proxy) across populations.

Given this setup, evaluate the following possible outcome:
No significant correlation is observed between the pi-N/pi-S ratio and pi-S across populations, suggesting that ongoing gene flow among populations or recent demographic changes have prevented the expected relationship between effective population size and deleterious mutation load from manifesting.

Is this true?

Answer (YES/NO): NO